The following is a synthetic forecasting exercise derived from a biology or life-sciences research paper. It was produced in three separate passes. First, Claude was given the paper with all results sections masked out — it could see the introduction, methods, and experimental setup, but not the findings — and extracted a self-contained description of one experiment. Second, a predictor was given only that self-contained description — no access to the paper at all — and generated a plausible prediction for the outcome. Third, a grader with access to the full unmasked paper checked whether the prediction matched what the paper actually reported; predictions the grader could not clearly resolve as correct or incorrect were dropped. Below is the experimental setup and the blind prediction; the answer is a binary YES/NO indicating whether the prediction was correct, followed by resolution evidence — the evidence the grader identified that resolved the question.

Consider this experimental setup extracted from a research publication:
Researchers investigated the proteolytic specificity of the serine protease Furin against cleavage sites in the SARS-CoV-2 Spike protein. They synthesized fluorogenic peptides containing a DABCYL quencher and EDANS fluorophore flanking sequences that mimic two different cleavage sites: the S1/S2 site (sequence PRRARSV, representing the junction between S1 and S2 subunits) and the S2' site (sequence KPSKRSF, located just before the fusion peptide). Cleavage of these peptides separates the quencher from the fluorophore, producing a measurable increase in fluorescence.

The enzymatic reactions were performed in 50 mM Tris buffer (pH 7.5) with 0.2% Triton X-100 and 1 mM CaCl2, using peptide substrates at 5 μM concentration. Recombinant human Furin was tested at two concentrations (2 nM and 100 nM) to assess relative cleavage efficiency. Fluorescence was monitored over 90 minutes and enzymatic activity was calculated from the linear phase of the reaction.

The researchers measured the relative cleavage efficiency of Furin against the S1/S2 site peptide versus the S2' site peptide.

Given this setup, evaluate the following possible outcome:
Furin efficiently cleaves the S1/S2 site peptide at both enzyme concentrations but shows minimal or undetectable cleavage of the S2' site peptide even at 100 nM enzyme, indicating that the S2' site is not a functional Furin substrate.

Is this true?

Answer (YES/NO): NO